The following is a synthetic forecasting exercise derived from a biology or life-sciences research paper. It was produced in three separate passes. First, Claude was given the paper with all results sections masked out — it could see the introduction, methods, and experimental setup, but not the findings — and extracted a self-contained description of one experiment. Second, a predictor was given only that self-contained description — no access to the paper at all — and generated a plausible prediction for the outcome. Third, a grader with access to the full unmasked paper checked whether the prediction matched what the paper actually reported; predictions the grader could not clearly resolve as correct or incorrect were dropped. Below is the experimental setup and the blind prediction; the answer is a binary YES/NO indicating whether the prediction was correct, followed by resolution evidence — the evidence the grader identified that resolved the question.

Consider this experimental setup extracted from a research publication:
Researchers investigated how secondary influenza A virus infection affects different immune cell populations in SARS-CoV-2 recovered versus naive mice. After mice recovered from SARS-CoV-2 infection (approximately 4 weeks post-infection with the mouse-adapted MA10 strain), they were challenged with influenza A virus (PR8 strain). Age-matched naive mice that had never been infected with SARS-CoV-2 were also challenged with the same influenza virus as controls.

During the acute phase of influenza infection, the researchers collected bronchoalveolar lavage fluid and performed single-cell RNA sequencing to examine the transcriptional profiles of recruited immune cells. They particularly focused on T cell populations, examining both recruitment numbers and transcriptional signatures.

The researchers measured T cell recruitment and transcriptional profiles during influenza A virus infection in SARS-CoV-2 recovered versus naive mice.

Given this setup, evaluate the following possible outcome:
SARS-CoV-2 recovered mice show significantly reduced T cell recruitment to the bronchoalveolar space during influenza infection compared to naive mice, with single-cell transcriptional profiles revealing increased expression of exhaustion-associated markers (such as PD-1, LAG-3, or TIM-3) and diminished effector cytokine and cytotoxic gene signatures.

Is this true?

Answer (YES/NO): NO